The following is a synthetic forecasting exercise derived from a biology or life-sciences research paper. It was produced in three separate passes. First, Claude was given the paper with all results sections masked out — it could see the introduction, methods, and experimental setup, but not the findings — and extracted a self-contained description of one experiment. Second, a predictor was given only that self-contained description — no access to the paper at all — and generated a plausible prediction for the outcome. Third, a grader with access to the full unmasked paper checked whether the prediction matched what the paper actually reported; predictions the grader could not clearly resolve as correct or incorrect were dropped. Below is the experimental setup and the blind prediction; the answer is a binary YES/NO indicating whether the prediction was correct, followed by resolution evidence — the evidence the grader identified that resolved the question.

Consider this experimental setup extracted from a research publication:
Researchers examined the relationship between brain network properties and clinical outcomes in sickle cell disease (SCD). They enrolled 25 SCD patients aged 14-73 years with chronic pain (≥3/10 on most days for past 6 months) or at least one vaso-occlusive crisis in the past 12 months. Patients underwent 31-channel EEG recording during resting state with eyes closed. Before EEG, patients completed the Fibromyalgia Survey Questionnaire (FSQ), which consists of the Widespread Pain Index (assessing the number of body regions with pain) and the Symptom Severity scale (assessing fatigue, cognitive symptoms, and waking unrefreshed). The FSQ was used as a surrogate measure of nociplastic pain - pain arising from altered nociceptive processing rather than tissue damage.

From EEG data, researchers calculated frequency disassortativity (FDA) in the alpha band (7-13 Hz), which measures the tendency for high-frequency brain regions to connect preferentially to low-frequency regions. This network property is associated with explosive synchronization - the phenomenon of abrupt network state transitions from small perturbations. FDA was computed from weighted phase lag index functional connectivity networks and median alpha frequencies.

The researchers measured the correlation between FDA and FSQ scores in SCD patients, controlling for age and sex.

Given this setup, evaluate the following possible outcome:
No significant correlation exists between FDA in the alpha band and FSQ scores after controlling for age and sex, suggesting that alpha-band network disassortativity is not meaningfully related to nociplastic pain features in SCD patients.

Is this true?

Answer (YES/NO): YES